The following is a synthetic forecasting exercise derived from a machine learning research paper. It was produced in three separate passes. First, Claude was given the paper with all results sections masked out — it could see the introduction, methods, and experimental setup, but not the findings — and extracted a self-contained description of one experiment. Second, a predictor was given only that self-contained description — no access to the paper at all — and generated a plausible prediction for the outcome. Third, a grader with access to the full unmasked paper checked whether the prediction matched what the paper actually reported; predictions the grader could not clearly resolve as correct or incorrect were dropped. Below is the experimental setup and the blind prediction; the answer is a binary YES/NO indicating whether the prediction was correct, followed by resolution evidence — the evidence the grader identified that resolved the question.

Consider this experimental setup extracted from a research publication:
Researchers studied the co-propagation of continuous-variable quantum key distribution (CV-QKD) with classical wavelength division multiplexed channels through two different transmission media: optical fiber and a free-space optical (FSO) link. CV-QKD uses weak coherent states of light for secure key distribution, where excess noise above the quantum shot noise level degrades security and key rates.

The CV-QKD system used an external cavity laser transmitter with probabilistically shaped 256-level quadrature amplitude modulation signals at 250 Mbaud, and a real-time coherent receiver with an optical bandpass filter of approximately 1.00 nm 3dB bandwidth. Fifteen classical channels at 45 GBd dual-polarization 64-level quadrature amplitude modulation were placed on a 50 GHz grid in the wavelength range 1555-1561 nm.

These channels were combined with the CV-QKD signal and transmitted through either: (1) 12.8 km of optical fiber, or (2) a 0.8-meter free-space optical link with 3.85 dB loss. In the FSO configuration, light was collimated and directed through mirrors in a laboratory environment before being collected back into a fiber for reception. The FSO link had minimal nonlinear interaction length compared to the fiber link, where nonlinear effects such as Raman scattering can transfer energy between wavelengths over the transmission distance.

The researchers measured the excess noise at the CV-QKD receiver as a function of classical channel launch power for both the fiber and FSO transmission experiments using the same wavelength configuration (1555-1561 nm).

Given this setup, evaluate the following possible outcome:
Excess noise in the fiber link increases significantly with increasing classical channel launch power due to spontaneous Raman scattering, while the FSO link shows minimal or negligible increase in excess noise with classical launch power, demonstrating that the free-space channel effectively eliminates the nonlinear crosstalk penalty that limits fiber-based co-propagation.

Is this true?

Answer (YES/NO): NO